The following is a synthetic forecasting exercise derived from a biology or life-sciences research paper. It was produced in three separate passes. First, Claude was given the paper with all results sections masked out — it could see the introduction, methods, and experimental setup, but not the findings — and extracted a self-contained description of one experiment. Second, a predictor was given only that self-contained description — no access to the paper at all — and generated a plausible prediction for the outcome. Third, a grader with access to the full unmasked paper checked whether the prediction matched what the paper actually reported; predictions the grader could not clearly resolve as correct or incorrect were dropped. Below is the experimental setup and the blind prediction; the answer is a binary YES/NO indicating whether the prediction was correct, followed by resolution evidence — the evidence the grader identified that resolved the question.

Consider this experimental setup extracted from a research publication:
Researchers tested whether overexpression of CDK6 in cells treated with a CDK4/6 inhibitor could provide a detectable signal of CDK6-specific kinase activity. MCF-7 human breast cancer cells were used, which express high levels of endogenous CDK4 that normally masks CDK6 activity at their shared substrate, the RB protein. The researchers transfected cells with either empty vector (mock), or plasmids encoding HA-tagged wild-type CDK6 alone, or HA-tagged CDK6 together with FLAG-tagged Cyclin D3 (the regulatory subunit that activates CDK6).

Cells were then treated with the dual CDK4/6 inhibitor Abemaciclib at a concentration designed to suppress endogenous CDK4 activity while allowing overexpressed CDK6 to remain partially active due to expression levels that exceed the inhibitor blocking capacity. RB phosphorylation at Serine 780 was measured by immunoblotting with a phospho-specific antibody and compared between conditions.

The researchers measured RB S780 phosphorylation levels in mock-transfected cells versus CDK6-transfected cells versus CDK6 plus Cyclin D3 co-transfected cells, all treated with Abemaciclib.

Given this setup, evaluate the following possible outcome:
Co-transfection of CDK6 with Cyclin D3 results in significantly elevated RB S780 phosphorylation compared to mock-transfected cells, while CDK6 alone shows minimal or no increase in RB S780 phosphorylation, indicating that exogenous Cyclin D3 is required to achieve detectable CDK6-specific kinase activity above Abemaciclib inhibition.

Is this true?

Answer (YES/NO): NO